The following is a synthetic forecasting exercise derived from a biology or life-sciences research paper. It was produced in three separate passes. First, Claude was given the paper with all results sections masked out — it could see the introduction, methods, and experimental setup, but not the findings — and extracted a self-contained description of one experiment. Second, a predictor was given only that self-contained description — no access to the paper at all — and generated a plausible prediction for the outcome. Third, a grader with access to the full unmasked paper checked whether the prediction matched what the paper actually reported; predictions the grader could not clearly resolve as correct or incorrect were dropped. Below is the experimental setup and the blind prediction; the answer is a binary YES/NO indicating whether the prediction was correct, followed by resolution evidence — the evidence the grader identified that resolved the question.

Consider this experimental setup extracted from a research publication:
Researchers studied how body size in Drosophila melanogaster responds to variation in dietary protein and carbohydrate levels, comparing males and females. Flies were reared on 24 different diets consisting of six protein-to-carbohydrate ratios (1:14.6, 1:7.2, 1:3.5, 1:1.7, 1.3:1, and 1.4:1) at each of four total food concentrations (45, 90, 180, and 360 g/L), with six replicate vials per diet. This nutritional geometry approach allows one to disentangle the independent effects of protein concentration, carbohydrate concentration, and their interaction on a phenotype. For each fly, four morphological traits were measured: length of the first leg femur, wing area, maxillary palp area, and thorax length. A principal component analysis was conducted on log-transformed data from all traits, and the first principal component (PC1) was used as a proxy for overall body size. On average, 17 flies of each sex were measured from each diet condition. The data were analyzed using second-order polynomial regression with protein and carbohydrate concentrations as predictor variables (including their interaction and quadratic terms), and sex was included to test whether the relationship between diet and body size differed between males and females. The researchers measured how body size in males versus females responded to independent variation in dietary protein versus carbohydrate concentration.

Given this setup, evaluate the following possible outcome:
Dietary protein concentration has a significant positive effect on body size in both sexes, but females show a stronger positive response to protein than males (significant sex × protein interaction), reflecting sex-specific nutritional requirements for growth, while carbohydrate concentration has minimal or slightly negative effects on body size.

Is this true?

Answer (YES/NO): NO